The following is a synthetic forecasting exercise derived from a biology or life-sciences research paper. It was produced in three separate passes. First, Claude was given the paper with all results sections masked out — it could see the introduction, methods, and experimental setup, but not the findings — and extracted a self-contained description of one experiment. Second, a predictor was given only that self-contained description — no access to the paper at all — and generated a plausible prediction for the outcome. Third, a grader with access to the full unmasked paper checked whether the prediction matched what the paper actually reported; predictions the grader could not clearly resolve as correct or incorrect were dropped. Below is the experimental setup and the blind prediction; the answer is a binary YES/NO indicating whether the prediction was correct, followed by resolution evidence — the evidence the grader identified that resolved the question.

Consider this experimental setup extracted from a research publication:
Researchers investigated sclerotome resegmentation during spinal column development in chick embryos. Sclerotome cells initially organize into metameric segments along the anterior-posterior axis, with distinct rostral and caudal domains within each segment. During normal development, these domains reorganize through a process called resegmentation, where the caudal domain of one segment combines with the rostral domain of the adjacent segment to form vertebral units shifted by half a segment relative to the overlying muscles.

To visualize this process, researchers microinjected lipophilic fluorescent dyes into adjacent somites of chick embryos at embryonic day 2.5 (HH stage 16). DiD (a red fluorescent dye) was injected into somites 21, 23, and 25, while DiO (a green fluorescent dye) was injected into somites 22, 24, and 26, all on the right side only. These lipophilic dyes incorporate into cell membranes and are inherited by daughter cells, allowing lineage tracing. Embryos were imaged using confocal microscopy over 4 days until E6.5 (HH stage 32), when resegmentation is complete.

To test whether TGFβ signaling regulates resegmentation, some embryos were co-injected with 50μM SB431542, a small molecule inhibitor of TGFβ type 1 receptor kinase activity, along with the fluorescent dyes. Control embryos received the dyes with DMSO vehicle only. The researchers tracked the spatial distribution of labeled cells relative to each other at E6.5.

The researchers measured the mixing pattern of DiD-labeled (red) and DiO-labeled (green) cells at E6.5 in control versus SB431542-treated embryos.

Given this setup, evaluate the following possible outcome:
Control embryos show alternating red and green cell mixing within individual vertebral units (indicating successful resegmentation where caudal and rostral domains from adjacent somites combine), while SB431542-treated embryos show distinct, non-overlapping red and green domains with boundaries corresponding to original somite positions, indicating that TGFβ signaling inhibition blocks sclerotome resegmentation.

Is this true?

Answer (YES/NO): NO